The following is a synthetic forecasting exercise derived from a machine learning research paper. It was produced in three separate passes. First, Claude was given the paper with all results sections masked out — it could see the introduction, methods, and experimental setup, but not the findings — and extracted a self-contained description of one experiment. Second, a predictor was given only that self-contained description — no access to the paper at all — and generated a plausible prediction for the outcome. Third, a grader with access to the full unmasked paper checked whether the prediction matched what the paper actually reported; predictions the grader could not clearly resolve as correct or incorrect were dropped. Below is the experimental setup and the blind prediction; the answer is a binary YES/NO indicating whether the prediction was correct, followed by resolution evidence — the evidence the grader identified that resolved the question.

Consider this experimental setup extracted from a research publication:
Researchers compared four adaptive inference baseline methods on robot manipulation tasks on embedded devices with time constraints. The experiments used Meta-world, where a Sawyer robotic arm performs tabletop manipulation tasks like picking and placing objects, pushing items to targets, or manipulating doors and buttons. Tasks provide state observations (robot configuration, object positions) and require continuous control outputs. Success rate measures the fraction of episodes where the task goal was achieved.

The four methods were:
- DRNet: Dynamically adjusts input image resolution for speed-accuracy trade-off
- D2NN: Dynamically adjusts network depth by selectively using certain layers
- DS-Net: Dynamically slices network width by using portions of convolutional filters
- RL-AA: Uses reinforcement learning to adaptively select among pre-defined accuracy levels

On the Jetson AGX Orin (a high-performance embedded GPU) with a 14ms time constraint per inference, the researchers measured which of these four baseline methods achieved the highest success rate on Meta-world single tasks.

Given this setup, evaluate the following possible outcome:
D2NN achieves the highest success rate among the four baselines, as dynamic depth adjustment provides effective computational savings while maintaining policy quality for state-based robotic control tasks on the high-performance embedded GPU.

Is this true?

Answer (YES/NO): YES